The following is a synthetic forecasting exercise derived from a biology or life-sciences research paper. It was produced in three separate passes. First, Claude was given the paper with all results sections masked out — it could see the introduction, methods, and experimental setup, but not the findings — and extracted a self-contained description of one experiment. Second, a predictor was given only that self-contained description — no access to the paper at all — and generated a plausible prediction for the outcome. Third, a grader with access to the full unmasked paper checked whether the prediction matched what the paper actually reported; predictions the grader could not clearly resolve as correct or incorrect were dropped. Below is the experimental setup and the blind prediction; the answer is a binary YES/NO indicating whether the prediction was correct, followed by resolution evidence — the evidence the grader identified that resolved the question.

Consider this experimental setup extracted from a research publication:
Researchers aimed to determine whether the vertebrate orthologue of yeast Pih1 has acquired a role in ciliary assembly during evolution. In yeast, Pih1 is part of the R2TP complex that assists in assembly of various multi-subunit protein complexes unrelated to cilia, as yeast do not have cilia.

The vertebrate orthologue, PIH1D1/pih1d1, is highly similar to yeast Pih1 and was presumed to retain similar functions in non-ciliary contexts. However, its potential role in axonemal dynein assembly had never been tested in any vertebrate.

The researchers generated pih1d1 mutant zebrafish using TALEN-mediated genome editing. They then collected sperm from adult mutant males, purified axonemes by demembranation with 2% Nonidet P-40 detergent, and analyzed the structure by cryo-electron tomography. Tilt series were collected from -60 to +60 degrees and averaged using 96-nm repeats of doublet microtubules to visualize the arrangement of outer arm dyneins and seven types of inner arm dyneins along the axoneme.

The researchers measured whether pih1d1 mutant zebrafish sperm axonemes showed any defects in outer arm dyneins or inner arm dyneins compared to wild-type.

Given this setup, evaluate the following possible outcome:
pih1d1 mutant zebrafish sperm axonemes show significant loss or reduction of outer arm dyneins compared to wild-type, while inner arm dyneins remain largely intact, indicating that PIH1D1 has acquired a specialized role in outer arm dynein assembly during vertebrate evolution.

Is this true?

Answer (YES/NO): NO